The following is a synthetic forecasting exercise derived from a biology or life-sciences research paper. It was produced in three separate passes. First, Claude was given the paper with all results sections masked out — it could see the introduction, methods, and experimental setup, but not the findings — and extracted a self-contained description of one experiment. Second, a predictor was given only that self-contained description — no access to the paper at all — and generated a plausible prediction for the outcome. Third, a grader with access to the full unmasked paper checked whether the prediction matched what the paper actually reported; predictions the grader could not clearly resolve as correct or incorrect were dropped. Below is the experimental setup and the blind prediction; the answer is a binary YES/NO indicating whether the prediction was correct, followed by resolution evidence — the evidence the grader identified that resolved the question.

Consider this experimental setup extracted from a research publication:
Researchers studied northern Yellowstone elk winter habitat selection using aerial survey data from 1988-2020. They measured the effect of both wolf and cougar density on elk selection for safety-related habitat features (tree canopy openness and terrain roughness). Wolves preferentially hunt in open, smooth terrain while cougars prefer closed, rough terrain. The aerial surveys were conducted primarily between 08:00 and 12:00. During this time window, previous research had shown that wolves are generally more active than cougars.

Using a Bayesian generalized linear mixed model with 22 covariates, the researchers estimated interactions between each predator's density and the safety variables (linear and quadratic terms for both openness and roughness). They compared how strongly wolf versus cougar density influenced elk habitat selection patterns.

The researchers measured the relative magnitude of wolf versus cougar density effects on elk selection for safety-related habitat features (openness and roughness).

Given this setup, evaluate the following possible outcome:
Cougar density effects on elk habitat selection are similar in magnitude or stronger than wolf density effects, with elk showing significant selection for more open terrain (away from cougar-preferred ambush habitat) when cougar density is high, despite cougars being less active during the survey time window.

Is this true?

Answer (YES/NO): NO